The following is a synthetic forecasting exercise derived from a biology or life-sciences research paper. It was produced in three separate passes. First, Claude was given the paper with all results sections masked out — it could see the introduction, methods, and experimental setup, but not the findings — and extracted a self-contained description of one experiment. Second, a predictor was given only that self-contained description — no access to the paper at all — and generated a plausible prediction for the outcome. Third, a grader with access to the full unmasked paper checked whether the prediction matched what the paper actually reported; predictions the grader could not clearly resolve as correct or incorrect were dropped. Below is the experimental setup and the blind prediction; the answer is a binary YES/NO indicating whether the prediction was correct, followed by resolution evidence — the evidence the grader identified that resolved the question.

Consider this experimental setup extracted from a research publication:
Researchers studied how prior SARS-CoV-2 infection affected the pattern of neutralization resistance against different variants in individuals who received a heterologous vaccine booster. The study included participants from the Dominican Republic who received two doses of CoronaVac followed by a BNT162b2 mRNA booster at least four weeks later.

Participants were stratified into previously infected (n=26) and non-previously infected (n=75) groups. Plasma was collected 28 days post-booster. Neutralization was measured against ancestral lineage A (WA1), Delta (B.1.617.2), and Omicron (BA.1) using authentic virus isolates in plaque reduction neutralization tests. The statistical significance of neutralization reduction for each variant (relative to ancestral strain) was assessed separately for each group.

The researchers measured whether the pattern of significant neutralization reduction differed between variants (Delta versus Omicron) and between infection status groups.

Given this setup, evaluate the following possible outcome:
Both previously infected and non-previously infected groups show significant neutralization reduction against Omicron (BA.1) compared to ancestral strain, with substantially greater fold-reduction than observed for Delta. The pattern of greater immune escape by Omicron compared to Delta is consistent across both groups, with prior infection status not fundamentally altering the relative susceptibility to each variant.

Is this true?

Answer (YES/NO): NO